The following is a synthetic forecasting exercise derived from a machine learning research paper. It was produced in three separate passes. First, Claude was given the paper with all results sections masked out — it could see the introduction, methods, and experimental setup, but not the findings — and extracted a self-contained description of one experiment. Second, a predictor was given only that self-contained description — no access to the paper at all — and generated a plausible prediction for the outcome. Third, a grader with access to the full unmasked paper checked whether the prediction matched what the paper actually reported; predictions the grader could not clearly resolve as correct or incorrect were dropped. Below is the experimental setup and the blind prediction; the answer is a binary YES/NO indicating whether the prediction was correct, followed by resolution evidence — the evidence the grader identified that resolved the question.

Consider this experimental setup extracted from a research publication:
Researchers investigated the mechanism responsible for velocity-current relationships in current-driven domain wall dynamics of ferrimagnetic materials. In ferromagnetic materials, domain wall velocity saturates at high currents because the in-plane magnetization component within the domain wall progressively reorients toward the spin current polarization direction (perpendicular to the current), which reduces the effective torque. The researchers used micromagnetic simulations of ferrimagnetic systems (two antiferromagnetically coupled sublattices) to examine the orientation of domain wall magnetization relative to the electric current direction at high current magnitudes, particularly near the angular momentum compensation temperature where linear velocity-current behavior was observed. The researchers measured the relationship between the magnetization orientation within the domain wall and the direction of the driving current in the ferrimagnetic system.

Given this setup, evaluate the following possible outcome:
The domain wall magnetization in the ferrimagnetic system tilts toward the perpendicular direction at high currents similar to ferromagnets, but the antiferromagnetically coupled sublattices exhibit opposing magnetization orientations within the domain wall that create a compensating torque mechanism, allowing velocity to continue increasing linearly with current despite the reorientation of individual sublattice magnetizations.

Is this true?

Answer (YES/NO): NO